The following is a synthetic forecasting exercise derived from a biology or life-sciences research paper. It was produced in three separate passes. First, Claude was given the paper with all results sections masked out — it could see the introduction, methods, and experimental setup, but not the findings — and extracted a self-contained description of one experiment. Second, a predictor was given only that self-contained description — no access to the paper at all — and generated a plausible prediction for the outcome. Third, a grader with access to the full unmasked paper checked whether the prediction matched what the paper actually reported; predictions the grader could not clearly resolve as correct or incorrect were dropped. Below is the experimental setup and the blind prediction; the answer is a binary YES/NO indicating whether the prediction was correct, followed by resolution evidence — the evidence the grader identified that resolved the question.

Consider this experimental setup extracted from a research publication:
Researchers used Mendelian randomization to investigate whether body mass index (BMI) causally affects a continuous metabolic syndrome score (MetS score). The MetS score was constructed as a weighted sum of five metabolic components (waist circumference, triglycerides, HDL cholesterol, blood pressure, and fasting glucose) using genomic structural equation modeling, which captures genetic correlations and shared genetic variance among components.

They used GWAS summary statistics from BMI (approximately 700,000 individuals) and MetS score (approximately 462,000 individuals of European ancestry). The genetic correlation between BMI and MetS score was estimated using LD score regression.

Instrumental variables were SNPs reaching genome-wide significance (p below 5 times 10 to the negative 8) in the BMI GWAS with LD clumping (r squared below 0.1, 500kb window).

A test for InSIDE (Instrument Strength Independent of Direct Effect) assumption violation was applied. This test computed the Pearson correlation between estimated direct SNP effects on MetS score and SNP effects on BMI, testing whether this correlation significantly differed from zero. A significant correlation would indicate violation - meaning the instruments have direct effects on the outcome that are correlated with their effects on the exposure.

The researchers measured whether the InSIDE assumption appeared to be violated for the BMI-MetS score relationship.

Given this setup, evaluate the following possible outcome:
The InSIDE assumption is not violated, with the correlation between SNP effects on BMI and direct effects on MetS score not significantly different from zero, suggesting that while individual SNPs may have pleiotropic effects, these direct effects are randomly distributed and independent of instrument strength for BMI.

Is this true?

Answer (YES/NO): NO